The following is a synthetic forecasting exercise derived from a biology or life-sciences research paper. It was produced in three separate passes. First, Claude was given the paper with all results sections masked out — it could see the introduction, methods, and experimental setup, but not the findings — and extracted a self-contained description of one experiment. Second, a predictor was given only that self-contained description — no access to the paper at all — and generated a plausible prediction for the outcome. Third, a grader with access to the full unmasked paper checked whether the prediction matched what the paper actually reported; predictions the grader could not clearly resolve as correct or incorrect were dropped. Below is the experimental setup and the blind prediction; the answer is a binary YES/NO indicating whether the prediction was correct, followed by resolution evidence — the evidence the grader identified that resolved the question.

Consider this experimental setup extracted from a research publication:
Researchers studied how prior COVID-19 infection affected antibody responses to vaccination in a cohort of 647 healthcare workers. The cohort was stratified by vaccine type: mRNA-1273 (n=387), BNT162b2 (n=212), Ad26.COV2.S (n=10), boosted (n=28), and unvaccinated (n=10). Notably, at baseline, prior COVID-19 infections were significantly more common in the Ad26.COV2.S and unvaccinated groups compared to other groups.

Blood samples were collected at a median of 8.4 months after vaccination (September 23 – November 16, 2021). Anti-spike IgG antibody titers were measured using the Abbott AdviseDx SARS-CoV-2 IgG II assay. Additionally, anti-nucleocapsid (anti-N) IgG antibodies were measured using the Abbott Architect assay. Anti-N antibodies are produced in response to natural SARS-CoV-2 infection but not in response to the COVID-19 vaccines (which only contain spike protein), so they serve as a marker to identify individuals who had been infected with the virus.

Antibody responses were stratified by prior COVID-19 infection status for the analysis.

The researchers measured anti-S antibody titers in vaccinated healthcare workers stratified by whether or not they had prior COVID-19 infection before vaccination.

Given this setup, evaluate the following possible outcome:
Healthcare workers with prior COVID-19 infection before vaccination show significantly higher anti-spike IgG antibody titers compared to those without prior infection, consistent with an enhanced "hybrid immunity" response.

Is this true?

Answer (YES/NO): YES